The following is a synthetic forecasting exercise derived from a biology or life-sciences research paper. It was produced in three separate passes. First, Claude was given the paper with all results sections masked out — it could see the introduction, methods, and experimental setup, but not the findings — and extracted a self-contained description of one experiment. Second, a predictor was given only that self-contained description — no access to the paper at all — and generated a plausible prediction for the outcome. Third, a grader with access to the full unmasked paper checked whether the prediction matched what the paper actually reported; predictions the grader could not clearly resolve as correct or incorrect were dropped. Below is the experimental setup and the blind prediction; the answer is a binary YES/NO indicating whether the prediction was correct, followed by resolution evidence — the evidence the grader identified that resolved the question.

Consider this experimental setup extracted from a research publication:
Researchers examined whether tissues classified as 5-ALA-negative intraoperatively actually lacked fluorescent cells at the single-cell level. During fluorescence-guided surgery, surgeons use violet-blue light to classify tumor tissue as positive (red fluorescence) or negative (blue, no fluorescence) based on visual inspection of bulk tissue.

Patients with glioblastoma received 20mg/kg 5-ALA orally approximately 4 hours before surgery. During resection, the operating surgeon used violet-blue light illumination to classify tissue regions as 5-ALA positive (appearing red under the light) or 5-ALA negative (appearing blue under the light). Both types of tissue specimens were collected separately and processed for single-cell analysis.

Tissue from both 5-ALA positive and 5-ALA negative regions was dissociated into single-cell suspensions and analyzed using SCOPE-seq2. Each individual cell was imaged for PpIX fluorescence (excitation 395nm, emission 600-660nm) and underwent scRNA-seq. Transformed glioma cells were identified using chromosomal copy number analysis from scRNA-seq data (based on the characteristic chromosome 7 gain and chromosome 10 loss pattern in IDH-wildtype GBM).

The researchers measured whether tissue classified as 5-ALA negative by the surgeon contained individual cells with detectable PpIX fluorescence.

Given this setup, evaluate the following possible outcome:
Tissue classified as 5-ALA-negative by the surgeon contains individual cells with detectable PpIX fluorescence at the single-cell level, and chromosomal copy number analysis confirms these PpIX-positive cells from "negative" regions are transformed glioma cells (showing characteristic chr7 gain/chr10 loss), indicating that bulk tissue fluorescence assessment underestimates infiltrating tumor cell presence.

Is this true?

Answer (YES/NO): NO